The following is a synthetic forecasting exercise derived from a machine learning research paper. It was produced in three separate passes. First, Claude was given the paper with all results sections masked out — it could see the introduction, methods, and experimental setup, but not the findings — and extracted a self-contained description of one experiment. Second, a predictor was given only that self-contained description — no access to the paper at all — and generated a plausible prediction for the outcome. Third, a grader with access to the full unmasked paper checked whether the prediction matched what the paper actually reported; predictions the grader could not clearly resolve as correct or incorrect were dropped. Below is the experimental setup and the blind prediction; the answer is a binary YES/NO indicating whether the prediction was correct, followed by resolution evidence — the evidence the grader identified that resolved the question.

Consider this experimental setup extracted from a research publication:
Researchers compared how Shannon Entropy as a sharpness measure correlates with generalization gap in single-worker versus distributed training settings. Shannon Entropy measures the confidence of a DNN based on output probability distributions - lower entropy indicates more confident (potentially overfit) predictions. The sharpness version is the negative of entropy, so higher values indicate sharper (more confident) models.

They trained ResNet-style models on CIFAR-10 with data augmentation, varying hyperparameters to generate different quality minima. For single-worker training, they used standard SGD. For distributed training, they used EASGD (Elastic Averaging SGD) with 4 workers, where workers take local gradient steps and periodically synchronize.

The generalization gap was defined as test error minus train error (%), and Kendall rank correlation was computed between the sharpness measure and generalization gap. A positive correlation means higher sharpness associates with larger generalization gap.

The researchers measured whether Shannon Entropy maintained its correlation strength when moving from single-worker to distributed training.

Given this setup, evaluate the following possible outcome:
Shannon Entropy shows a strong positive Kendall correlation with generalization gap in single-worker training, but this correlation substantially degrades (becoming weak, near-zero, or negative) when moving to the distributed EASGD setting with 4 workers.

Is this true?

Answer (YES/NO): YES